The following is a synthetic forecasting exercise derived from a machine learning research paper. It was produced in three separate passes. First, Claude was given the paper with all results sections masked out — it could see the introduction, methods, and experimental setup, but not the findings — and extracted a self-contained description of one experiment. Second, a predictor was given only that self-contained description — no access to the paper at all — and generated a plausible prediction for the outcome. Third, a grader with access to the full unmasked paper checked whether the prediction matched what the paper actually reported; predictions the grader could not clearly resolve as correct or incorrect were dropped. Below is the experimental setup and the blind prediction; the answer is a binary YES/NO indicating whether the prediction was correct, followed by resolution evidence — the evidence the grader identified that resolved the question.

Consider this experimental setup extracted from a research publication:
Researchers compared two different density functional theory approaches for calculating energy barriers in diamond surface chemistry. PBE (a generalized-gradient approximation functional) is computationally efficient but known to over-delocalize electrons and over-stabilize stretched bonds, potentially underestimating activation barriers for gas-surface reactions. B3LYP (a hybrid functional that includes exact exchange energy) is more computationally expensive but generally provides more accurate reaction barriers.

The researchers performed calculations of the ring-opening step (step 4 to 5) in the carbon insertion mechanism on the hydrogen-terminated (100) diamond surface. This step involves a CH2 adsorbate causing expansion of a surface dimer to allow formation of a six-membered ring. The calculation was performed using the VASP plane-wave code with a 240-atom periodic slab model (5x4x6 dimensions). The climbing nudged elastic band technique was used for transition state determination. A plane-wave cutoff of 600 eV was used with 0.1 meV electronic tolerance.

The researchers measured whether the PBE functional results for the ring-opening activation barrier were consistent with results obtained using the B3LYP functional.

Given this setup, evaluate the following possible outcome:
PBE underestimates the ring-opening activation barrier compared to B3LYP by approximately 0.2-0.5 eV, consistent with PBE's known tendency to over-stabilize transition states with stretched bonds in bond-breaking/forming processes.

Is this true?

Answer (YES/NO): NO